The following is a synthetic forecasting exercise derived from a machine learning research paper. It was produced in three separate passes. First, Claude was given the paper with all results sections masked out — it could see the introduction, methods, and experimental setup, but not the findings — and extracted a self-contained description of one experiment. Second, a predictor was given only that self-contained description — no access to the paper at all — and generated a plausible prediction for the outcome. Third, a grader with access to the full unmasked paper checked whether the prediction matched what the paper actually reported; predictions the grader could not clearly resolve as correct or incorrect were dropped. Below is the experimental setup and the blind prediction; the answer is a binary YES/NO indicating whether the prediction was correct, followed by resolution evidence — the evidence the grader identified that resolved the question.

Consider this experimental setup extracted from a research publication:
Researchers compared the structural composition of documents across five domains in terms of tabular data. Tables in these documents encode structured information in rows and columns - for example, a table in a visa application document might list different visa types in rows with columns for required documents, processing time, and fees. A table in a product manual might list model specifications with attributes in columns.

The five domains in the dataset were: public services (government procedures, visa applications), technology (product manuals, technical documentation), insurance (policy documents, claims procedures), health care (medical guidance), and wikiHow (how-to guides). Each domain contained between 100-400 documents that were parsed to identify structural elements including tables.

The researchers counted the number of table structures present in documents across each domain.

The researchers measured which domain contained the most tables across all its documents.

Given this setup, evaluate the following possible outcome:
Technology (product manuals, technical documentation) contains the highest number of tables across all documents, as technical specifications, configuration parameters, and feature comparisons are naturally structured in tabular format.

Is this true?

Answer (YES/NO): NO